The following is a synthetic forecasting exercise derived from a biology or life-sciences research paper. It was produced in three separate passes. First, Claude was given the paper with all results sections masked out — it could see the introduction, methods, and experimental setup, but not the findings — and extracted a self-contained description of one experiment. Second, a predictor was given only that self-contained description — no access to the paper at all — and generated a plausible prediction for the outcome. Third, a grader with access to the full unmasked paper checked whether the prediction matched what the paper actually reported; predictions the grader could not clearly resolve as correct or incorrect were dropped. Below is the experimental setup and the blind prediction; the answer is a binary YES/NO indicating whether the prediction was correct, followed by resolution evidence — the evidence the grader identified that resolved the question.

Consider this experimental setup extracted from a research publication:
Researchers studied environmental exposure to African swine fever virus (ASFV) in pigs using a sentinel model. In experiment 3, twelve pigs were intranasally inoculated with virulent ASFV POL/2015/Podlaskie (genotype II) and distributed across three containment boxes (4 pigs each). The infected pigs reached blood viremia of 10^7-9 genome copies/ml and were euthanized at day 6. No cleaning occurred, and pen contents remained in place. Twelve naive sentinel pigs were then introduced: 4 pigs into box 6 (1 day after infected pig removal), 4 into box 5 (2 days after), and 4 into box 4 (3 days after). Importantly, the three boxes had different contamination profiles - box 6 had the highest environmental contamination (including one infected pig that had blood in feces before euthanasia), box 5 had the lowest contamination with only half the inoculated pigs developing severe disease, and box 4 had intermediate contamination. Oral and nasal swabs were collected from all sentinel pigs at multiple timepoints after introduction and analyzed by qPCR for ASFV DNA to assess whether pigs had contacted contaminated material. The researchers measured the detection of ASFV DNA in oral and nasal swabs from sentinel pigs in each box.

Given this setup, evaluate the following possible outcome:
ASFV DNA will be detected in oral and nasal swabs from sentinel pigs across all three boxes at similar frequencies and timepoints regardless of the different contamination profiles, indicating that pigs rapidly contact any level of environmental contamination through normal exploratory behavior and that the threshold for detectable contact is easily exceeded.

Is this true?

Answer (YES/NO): NO